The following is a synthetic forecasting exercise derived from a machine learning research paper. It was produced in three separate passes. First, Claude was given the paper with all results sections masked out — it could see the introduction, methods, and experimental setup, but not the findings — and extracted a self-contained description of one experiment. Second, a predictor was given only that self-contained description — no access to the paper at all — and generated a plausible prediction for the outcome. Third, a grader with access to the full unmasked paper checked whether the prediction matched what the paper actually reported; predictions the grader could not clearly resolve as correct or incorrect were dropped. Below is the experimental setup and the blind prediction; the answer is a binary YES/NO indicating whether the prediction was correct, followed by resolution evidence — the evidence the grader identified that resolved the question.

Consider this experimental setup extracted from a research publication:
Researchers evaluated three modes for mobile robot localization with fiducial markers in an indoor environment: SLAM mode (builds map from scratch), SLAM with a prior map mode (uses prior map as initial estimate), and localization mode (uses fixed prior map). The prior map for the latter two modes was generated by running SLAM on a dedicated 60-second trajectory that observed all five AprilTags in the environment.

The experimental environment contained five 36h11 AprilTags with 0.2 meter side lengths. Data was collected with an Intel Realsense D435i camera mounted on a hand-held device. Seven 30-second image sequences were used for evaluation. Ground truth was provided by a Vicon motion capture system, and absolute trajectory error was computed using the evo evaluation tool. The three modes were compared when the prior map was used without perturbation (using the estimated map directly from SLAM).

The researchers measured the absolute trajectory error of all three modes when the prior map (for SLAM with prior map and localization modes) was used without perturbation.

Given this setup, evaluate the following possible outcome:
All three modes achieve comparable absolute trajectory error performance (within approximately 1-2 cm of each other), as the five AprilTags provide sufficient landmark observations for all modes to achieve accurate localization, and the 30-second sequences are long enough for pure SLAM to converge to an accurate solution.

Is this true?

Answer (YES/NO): YES